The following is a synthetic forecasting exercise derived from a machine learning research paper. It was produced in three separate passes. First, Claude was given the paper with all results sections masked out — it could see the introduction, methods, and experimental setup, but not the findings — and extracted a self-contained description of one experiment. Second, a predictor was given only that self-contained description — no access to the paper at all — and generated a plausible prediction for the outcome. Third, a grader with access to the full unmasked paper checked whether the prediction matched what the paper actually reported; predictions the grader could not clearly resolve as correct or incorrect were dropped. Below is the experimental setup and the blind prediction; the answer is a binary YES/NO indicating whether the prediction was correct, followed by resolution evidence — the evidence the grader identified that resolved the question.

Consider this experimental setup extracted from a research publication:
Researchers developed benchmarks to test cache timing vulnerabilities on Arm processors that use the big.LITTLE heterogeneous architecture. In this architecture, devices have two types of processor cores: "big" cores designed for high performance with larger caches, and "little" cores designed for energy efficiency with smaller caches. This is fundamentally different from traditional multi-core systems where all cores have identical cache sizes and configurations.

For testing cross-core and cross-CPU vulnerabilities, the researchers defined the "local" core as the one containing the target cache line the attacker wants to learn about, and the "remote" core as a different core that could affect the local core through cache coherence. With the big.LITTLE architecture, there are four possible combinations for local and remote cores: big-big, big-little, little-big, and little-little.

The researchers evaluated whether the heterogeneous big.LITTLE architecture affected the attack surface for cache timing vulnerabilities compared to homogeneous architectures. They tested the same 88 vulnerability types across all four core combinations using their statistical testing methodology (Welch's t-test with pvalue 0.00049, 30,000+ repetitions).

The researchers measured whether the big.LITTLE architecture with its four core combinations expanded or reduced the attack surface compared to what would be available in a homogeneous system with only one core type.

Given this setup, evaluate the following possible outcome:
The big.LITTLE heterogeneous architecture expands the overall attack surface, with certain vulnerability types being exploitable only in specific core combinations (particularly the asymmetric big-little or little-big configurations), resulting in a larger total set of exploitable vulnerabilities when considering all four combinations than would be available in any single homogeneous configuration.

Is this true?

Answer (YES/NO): YES